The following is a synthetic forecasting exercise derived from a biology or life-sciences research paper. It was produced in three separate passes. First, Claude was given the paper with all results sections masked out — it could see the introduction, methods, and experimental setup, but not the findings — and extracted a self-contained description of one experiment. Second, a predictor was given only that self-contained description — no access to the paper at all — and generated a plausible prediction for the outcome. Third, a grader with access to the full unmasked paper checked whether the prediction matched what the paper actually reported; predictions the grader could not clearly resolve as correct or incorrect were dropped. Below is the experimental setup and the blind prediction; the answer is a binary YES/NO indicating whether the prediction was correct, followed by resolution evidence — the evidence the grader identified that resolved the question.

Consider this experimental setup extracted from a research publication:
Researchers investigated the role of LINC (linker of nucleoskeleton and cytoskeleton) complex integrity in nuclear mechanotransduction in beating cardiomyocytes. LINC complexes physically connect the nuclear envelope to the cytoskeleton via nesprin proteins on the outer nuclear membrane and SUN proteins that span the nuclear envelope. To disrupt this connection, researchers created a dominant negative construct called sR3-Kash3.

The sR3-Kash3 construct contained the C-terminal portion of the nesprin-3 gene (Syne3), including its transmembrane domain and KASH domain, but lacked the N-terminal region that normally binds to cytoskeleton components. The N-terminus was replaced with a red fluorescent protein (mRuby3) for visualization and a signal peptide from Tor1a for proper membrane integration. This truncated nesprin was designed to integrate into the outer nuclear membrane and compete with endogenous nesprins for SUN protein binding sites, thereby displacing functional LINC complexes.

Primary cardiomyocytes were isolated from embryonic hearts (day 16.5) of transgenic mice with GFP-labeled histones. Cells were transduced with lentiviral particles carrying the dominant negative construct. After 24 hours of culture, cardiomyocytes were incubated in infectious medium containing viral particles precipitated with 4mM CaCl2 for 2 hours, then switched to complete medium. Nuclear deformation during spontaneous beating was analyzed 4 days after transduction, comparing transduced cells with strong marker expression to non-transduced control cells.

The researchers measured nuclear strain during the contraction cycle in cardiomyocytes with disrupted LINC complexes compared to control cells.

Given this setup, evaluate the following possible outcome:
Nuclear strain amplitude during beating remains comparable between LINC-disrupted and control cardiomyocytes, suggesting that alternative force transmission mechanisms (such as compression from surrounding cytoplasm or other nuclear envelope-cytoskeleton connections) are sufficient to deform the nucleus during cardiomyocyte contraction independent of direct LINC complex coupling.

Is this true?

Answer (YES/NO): NO